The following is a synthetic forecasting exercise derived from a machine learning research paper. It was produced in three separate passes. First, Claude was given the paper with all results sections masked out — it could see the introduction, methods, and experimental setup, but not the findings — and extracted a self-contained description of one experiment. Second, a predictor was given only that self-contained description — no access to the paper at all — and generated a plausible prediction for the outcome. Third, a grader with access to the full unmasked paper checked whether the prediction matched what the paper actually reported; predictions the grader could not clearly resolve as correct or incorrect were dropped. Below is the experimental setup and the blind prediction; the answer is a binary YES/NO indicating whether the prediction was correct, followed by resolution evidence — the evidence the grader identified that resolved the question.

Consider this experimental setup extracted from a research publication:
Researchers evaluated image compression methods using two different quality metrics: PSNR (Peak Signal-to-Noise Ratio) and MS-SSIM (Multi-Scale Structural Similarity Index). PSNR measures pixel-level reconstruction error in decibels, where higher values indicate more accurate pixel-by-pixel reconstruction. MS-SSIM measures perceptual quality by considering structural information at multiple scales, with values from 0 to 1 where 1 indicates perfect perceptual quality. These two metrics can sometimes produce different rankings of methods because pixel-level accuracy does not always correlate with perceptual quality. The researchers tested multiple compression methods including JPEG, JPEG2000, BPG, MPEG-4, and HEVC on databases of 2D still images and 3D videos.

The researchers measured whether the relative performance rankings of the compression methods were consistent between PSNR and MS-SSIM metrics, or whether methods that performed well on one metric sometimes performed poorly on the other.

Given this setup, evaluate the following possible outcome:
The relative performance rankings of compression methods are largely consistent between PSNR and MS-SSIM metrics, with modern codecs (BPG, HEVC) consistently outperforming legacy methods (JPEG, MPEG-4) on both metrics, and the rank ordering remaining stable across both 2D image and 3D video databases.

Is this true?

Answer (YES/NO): NO